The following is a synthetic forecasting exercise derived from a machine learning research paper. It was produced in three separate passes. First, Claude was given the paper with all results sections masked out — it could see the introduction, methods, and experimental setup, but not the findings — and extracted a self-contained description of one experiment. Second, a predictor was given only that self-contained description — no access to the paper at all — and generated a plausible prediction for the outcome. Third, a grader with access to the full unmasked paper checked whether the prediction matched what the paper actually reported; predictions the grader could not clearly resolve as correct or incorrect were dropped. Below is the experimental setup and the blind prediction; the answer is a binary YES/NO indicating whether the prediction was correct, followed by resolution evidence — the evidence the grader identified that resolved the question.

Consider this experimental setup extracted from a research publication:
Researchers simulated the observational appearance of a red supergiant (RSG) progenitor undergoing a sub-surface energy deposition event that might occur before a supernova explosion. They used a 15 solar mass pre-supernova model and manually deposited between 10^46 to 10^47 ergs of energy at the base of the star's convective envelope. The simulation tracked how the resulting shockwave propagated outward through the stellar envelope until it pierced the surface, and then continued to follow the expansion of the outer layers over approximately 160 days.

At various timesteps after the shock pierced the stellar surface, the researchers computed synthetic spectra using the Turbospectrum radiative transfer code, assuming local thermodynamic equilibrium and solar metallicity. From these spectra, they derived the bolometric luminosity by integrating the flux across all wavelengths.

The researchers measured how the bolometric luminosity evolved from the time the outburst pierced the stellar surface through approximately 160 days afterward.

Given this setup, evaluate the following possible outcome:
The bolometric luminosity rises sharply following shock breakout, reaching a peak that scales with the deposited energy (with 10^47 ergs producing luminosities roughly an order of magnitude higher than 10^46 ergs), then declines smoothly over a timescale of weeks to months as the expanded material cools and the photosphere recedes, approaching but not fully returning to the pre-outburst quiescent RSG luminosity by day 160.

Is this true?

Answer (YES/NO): NO